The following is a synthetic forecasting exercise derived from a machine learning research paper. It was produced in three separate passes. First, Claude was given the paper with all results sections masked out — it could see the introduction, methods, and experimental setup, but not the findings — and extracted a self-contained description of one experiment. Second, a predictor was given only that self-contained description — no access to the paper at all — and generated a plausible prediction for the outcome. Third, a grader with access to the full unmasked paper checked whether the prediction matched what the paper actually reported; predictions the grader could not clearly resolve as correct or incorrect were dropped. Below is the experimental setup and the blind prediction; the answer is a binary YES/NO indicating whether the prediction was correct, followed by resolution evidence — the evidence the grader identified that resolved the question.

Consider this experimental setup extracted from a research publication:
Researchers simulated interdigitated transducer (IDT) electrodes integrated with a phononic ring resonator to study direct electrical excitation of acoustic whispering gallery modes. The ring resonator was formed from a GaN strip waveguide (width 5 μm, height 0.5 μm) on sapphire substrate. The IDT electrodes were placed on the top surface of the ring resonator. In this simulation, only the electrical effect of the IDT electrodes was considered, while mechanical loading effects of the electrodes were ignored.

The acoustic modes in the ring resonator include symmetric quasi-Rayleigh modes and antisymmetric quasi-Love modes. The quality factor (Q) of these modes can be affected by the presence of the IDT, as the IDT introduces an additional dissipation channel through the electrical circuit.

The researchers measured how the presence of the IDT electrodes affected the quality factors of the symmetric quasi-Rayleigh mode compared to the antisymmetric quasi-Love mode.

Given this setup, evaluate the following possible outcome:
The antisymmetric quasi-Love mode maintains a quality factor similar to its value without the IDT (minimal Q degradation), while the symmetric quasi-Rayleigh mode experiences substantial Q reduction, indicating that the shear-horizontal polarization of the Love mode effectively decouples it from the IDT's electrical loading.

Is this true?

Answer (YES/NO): NO